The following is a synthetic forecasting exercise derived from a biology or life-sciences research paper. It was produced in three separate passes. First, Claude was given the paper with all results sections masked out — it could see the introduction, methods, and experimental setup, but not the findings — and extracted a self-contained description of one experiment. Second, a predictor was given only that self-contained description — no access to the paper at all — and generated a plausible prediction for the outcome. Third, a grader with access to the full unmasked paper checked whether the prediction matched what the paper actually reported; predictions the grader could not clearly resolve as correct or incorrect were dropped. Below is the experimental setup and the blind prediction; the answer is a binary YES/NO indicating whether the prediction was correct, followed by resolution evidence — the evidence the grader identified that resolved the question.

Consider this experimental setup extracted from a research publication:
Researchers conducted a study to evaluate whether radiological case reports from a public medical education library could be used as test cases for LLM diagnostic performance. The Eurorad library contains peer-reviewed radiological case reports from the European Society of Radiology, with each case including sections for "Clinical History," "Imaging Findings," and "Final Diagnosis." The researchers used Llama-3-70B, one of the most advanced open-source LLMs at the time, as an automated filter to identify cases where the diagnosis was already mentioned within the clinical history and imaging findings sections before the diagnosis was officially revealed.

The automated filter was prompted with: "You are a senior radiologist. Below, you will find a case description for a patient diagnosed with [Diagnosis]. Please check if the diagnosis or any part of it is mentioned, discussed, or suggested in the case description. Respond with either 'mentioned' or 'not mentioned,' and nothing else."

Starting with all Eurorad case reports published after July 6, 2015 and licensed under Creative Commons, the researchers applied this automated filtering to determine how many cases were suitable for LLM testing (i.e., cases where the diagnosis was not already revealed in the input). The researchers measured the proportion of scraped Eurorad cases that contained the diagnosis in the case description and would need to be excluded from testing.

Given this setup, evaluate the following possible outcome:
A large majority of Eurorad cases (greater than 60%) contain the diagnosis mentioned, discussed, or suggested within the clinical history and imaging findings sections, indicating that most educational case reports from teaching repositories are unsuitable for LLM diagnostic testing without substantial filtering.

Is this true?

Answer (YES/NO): NO